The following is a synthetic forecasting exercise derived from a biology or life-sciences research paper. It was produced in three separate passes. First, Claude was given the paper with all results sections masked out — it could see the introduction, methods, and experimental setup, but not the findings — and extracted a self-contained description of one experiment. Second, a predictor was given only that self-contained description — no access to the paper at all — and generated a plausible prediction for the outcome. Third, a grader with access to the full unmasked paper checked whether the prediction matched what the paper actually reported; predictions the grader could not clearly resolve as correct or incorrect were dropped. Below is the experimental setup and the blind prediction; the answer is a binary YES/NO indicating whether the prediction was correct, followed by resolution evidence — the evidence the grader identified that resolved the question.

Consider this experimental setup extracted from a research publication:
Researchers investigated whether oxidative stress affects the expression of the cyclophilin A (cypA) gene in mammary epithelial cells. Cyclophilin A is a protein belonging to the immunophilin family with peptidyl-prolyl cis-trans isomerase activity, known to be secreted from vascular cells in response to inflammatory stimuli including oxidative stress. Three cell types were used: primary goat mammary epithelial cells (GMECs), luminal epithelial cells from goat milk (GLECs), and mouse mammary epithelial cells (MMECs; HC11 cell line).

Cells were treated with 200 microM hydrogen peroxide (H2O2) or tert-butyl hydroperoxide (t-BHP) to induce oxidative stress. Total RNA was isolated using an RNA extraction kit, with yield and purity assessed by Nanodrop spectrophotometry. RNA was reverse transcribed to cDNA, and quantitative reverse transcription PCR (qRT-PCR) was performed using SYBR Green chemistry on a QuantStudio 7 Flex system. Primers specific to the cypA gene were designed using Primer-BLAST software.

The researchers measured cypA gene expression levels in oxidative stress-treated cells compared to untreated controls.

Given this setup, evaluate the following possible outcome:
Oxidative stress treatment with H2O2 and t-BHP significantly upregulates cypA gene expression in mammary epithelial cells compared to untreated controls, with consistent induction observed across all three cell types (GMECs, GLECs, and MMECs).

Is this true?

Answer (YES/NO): YES